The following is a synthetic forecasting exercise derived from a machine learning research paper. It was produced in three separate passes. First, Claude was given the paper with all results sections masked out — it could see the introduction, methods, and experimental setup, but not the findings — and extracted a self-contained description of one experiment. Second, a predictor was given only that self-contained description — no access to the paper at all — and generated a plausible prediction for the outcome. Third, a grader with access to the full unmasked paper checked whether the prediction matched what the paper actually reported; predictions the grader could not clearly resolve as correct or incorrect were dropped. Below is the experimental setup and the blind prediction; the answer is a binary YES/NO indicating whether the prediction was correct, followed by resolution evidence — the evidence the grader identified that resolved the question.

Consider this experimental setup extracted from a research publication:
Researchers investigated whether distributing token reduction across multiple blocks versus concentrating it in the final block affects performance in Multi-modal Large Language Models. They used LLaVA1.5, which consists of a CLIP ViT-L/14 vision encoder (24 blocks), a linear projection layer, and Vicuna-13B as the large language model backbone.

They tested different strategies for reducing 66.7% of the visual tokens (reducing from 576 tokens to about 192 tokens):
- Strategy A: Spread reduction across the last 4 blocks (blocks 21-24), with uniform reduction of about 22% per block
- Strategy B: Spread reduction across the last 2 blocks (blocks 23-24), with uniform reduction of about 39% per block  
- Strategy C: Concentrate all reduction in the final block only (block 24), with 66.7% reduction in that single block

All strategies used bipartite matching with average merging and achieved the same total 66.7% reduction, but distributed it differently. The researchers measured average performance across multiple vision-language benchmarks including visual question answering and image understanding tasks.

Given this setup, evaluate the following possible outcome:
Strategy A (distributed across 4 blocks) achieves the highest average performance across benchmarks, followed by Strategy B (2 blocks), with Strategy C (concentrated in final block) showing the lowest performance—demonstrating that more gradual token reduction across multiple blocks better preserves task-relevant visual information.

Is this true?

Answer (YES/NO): NO